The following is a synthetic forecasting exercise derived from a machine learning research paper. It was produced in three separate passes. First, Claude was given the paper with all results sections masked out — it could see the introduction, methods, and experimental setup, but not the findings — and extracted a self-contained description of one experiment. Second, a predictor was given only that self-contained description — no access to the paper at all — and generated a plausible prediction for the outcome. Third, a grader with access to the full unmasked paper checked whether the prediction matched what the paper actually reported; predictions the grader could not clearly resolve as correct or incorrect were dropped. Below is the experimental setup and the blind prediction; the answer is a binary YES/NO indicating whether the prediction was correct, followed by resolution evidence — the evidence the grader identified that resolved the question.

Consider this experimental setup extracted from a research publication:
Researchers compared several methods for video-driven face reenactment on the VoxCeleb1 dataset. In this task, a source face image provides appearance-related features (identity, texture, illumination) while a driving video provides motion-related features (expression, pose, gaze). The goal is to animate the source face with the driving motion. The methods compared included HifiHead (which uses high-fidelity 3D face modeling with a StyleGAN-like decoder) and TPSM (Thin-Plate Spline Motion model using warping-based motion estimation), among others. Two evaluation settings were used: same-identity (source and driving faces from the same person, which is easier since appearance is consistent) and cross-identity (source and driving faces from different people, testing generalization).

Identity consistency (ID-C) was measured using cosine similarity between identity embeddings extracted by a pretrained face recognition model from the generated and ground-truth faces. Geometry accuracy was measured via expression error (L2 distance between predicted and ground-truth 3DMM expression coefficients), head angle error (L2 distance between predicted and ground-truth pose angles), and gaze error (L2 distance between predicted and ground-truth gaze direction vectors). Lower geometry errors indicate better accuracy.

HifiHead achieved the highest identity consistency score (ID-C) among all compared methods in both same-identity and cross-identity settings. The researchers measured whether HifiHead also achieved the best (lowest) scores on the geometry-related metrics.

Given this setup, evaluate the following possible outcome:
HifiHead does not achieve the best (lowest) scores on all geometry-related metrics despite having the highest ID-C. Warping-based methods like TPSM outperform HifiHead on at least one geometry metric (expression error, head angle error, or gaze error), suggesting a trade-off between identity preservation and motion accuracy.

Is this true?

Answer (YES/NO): YES